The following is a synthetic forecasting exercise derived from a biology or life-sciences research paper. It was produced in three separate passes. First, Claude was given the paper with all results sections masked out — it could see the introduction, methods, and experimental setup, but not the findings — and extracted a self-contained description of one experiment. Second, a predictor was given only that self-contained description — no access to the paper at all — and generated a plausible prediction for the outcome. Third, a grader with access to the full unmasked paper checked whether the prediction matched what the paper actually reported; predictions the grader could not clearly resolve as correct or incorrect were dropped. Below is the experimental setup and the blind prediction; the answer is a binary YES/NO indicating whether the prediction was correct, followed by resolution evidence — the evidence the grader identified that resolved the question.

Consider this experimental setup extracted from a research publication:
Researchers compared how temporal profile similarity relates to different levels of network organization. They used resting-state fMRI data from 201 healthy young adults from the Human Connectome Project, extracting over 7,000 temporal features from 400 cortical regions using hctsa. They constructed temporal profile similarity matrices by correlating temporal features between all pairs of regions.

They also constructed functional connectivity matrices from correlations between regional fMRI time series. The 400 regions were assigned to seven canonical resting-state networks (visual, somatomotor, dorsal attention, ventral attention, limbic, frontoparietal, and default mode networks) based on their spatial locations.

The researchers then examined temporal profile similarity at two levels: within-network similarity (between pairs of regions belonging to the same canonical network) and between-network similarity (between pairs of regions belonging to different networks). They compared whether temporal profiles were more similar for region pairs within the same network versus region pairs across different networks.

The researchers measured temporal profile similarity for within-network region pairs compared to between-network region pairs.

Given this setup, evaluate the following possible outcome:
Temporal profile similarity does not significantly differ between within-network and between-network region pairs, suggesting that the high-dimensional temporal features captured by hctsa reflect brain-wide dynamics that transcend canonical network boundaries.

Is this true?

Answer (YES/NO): NO